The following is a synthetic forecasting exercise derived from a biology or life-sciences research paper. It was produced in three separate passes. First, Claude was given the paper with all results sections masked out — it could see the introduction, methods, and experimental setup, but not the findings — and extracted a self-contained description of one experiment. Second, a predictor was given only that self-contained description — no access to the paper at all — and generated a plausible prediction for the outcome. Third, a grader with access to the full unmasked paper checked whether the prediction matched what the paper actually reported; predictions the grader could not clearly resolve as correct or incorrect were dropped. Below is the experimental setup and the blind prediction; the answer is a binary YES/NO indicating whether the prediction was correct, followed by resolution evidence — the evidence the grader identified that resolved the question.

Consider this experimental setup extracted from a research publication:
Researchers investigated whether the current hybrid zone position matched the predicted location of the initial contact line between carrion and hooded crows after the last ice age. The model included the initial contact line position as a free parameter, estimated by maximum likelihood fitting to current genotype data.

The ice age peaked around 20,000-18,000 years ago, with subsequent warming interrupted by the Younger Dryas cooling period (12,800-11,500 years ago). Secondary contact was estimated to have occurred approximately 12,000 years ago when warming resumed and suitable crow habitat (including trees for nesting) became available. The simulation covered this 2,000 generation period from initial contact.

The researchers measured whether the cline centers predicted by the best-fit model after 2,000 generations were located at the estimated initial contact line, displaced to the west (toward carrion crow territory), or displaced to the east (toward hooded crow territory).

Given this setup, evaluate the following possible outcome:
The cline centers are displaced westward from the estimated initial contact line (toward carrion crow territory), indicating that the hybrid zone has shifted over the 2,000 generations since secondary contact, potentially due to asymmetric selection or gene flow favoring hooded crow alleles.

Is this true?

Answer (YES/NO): NO